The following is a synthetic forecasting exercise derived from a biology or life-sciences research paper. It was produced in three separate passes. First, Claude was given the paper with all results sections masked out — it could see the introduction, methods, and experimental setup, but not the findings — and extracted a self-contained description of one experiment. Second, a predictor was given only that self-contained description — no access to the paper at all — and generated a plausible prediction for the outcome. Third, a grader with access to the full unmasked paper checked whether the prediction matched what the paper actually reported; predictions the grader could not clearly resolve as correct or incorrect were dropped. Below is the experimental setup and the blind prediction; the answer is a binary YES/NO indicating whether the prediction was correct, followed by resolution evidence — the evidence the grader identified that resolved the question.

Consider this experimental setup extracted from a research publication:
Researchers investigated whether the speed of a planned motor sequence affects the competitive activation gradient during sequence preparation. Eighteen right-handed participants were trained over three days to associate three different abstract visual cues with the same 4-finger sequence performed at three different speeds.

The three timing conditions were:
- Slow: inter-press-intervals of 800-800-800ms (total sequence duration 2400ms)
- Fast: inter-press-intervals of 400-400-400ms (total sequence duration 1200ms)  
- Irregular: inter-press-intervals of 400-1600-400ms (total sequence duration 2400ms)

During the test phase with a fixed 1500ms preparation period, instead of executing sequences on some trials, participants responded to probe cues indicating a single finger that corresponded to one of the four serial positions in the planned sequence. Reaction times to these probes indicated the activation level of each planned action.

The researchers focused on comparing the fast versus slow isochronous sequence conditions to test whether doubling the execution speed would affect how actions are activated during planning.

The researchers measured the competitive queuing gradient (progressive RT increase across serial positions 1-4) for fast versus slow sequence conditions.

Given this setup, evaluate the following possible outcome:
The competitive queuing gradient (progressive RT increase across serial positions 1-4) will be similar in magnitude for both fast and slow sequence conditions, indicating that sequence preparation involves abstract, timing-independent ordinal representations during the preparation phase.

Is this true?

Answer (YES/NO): YES